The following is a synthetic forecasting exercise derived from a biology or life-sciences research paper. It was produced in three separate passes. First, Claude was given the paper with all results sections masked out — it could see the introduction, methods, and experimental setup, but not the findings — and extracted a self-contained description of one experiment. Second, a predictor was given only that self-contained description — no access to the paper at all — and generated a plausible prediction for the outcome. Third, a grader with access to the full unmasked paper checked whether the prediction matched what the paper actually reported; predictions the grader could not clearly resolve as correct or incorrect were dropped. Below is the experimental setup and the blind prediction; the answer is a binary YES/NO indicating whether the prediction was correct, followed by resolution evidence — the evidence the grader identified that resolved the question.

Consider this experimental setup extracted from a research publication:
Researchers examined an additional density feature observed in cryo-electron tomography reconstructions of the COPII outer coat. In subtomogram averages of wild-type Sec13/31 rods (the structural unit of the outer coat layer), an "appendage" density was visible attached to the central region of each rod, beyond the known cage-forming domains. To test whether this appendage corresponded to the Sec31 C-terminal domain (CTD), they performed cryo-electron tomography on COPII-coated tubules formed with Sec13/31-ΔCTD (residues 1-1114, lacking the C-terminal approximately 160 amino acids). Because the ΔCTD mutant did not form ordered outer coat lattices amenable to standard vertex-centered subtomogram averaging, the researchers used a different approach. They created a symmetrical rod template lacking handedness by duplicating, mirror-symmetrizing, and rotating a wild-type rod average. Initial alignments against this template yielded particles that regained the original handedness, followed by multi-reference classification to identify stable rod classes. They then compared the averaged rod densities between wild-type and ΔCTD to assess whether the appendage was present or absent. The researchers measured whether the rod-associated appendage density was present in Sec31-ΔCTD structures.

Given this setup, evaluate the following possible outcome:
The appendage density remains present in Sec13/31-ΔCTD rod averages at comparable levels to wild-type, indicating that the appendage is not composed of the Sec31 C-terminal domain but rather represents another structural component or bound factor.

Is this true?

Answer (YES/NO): NO